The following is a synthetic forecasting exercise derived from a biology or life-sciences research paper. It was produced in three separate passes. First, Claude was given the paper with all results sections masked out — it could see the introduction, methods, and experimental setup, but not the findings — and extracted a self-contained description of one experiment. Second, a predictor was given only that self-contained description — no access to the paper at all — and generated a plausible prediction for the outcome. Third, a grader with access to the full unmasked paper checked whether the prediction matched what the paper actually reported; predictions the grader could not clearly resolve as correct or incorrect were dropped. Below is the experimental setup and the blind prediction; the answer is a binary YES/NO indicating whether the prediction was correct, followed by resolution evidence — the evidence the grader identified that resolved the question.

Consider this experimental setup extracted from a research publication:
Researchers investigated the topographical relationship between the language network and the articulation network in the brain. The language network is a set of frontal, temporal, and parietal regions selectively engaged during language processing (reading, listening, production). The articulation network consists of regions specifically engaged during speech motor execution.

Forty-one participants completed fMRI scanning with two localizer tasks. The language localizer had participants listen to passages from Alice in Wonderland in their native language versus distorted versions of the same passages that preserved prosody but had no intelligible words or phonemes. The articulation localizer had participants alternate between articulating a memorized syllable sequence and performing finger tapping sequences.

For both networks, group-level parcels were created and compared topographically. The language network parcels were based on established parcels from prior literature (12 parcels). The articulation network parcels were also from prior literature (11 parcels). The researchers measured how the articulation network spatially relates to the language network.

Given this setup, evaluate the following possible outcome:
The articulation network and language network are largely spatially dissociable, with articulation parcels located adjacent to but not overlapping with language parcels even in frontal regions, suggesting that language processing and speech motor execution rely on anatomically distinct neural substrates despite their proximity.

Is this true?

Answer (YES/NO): NO